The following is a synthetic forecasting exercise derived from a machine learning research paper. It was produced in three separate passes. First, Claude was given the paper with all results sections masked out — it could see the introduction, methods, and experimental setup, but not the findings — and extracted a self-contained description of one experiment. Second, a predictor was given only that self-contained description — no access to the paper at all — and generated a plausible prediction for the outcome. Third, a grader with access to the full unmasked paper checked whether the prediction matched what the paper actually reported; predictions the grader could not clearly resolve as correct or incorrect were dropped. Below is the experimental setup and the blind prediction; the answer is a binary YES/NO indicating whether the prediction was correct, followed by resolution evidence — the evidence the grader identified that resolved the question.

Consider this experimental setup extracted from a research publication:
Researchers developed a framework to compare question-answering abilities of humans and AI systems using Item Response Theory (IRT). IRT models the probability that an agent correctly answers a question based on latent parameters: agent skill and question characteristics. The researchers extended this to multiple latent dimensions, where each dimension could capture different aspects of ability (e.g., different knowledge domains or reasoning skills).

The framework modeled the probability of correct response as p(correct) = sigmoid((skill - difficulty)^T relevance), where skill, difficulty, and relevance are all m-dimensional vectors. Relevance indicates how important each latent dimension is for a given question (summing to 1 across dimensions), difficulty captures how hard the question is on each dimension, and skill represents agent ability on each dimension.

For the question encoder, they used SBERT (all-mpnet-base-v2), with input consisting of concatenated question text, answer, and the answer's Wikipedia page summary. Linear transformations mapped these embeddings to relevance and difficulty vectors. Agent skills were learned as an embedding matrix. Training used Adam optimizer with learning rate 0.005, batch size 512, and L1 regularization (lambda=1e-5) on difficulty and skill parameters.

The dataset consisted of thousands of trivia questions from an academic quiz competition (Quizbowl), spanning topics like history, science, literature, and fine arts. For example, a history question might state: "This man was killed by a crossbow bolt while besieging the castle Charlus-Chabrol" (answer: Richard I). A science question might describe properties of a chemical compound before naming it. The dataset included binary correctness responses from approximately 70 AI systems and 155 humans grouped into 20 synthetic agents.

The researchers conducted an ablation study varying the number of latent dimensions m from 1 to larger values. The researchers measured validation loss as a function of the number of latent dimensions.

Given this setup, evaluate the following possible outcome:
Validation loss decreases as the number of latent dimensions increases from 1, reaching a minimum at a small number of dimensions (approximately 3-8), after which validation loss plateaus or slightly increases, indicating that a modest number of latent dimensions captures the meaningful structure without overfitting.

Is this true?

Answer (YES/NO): YES